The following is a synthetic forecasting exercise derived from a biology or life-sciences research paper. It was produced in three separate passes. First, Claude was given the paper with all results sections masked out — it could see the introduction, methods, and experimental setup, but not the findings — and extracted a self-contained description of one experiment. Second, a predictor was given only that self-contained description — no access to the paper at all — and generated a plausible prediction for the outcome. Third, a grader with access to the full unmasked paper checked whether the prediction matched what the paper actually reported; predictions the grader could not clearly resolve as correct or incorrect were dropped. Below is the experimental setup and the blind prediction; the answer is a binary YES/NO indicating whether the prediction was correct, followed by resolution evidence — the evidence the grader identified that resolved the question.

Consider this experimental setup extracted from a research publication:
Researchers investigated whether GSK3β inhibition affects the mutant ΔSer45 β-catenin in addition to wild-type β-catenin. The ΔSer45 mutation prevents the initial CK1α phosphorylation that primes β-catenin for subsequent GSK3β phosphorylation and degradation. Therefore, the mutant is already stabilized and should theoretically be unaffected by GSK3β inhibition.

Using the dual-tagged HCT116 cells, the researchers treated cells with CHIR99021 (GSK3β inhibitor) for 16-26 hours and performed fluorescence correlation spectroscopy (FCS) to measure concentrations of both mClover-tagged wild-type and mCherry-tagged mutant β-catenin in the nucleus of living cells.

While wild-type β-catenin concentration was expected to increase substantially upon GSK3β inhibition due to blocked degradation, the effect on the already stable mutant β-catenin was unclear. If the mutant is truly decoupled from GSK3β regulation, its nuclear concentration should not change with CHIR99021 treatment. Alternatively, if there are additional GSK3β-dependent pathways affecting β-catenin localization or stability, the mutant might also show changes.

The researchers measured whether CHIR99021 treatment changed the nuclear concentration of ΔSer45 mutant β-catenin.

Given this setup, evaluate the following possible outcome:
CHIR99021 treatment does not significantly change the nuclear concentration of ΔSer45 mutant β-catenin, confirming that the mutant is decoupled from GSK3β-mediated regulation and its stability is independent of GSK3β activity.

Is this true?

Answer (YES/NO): NO